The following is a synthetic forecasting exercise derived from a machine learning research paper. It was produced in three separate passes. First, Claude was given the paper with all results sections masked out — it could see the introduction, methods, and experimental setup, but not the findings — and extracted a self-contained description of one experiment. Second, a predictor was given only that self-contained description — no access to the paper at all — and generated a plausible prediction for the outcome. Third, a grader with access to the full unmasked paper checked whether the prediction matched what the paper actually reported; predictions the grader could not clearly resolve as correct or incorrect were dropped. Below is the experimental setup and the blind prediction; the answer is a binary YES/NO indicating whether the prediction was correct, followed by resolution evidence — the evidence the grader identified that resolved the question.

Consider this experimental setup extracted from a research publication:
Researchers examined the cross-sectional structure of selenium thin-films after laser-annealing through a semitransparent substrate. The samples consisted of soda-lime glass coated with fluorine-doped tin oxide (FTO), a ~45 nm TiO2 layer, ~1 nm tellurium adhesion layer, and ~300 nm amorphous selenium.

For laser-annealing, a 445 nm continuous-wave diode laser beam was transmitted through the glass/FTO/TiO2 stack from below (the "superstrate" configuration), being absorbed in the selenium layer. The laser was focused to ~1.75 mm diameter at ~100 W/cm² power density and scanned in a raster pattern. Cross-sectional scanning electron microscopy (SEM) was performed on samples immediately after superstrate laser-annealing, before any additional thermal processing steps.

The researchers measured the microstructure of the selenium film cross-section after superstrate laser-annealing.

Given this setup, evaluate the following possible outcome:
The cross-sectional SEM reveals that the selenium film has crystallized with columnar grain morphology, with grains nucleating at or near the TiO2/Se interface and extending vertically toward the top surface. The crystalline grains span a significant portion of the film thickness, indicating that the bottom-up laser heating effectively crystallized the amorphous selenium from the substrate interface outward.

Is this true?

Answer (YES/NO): NO